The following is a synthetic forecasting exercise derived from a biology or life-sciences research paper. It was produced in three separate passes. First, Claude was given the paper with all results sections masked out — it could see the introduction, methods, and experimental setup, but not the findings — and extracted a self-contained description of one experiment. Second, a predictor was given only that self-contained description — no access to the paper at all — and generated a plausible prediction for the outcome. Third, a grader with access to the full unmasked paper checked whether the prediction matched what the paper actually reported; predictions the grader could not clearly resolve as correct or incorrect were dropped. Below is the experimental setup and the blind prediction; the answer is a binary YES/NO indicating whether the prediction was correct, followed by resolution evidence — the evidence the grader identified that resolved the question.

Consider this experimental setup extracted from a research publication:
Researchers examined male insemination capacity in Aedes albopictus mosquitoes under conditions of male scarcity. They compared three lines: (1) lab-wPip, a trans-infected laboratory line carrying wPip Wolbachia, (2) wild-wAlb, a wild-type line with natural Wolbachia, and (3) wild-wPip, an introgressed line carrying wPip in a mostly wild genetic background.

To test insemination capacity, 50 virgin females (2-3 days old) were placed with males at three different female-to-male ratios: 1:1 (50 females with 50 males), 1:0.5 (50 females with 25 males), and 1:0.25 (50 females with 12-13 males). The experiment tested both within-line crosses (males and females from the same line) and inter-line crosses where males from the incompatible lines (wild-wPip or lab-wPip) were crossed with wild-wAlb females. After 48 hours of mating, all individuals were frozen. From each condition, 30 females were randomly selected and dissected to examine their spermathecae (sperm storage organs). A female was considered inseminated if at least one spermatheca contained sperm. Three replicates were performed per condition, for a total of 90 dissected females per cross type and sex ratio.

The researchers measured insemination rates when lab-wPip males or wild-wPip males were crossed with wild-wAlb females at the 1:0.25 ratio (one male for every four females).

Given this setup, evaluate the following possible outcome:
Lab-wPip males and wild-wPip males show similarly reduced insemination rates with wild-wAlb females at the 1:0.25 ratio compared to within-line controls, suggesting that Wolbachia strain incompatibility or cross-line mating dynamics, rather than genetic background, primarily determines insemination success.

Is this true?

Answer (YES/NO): NO